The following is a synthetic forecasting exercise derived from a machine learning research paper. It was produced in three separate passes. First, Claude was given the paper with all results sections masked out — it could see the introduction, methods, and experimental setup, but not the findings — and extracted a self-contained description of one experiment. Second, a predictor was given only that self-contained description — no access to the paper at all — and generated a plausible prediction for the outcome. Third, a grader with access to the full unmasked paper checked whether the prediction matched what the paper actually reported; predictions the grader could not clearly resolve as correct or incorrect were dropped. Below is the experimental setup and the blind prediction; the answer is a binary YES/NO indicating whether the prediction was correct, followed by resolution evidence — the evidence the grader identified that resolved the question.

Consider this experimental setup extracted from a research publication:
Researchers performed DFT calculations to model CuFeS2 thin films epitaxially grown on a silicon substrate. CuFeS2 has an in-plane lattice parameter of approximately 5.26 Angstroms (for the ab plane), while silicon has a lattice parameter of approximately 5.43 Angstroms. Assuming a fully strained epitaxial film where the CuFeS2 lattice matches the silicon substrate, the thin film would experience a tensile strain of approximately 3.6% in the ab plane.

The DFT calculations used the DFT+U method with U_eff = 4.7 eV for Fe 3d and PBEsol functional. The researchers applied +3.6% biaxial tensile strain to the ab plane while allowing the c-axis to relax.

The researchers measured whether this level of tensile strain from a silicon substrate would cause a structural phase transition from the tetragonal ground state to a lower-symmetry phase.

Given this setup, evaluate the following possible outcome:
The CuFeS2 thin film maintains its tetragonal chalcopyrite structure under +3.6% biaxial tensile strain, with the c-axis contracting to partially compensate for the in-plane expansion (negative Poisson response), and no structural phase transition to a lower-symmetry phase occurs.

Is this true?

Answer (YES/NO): YES